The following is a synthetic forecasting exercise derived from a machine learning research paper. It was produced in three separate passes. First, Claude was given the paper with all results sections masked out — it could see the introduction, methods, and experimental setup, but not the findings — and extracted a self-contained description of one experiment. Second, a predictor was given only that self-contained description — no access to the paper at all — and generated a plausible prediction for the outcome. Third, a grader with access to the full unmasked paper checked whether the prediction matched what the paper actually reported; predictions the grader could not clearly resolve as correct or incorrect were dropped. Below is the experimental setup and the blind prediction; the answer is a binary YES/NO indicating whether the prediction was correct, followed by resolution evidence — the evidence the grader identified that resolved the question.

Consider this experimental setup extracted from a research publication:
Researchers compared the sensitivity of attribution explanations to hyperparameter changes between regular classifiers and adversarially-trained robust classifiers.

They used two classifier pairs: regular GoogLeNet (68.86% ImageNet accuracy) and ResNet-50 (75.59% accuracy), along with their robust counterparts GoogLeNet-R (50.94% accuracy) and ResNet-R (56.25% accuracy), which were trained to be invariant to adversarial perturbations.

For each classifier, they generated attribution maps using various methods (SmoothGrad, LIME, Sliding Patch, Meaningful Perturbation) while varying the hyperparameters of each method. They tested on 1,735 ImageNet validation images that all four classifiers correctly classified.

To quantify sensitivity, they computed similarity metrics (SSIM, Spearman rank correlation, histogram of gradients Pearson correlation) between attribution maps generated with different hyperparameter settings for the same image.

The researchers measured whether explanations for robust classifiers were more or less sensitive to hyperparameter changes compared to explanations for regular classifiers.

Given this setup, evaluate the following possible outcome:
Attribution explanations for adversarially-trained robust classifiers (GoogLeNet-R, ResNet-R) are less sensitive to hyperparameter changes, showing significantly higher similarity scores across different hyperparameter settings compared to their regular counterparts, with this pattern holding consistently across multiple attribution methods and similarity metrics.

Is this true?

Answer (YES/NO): NO